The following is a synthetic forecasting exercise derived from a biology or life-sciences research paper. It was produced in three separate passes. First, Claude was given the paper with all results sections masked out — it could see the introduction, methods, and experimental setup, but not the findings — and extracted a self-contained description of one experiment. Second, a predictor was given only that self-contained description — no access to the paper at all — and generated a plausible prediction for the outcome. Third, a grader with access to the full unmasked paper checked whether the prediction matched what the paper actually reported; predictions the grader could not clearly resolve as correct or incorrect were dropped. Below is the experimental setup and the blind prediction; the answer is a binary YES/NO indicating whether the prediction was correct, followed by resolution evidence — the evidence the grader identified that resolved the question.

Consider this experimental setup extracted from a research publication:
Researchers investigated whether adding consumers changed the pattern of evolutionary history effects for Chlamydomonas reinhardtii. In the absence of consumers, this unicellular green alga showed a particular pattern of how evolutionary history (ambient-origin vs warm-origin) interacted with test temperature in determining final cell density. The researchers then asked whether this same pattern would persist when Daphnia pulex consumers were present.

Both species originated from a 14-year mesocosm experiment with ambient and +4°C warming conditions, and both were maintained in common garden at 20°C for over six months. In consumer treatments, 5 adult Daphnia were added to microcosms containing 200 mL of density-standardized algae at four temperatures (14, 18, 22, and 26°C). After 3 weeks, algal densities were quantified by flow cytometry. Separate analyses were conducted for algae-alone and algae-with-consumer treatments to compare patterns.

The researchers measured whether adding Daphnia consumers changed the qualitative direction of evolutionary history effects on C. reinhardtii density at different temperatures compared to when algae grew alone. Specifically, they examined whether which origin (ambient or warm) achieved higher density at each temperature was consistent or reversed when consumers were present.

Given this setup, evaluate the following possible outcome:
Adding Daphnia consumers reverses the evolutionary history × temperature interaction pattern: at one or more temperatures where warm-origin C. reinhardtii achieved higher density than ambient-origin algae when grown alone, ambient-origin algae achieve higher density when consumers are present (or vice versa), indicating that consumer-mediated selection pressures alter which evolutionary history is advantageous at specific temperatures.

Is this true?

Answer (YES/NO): NO